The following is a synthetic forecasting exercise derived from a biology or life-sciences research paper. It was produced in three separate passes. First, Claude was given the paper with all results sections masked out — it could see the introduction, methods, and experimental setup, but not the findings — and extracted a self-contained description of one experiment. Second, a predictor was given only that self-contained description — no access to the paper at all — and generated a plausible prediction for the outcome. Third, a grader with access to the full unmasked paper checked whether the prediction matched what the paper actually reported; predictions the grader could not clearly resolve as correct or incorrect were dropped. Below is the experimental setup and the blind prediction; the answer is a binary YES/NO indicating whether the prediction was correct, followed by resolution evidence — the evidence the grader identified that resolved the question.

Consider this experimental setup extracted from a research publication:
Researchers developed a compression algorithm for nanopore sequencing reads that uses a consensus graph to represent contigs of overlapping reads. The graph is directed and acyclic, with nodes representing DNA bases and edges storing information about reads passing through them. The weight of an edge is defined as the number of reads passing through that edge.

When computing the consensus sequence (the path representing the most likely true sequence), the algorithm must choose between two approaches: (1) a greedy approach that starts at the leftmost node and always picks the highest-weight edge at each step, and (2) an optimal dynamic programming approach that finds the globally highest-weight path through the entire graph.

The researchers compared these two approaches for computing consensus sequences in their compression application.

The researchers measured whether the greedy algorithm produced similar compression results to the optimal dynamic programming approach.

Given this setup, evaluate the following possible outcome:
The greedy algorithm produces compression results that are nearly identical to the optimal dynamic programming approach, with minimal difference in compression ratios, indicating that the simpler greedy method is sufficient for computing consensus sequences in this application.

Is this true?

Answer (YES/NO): YES